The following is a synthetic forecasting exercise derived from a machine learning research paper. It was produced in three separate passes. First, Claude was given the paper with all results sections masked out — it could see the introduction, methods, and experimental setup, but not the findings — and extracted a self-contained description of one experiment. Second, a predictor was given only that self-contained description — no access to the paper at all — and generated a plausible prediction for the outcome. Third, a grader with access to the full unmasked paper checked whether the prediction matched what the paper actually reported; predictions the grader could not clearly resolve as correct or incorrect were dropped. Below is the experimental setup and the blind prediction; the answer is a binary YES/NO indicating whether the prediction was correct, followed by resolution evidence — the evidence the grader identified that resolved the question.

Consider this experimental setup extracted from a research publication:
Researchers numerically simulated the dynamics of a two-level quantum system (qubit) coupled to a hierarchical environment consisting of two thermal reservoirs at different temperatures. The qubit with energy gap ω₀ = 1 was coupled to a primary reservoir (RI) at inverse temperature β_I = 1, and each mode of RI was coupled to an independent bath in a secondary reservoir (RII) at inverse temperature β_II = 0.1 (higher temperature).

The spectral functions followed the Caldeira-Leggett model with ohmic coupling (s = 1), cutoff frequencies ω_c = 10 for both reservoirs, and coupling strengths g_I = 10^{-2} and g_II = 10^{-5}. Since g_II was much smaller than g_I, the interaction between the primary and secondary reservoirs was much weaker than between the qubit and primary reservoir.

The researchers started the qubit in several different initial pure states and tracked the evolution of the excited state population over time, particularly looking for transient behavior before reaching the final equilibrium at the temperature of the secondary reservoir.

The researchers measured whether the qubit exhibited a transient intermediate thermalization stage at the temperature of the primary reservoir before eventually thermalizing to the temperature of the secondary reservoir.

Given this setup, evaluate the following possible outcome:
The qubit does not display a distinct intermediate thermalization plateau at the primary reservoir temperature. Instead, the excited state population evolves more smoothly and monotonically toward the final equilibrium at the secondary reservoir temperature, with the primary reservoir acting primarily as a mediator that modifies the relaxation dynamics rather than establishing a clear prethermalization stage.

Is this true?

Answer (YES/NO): NO